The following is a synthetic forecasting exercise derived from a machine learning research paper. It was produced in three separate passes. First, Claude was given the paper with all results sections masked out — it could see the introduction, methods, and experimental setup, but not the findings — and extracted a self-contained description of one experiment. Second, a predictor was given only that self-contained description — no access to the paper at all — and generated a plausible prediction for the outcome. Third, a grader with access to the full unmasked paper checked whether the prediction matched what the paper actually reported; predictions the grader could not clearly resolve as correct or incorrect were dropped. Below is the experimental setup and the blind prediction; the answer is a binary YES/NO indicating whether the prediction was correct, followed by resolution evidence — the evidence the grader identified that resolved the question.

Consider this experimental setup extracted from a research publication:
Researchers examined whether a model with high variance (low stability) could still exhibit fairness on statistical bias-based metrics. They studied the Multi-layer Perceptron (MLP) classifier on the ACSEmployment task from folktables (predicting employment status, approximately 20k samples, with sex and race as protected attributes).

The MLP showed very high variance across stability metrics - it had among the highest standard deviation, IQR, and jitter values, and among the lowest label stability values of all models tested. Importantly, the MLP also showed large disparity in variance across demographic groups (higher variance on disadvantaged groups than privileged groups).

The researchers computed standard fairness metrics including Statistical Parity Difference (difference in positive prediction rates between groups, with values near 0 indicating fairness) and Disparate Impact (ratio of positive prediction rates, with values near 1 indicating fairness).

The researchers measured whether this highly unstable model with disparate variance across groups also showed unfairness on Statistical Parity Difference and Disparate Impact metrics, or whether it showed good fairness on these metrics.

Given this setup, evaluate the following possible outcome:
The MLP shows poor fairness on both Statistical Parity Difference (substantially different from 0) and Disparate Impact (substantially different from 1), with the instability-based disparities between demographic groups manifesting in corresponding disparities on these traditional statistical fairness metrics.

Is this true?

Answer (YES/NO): NO